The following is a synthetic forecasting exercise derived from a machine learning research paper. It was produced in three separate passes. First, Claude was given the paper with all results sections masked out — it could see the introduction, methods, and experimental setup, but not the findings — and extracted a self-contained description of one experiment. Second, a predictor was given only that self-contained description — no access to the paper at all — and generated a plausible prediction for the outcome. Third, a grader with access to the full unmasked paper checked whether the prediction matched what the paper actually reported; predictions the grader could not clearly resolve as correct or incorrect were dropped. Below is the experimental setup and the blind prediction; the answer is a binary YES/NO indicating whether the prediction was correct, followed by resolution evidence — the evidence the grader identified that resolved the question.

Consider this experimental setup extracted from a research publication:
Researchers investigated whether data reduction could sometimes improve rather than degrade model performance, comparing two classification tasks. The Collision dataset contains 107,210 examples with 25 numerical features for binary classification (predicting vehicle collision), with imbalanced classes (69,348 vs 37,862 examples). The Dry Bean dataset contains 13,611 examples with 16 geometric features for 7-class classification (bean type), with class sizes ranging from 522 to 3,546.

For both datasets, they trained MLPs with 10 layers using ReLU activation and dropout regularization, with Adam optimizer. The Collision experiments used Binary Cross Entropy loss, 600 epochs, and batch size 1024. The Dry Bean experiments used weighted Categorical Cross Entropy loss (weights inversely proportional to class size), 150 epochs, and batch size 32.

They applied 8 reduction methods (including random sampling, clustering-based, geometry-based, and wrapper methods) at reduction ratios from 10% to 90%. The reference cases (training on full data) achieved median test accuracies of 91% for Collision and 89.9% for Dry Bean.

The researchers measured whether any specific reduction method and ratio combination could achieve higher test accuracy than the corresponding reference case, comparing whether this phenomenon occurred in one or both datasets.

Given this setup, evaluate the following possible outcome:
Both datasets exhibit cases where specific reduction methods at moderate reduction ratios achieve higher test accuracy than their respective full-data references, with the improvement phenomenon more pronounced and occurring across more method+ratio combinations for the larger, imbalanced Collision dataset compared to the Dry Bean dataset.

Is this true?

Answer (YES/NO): NO